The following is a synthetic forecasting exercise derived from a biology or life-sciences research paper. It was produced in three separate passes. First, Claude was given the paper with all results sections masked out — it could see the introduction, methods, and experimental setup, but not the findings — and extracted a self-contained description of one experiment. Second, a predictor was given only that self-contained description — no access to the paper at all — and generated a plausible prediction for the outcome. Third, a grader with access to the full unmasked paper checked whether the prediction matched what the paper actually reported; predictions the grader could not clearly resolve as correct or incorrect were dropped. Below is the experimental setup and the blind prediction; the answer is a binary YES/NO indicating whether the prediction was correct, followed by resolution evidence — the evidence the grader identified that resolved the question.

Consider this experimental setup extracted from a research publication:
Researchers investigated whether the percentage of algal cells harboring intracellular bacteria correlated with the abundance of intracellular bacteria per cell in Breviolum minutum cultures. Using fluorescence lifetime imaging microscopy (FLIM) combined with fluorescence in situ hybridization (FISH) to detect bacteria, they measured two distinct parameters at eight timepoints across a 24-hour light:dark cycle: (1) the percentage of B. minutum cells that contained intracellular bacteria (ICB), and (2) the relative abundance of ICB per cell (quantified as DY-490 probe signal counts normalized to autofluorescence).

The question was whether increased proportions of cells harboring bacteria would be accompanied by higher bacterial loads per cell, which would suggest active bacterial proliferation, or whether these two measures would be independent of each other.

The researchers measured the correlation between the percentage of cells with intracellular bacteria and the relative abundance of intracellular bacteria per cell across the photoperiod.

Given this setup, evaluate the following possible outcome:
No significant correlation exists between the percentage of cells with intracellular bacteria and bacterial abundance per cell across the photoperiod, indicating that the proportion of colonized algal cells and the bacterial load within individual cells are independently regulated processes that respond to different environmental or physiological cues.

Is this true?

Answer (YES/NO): YES